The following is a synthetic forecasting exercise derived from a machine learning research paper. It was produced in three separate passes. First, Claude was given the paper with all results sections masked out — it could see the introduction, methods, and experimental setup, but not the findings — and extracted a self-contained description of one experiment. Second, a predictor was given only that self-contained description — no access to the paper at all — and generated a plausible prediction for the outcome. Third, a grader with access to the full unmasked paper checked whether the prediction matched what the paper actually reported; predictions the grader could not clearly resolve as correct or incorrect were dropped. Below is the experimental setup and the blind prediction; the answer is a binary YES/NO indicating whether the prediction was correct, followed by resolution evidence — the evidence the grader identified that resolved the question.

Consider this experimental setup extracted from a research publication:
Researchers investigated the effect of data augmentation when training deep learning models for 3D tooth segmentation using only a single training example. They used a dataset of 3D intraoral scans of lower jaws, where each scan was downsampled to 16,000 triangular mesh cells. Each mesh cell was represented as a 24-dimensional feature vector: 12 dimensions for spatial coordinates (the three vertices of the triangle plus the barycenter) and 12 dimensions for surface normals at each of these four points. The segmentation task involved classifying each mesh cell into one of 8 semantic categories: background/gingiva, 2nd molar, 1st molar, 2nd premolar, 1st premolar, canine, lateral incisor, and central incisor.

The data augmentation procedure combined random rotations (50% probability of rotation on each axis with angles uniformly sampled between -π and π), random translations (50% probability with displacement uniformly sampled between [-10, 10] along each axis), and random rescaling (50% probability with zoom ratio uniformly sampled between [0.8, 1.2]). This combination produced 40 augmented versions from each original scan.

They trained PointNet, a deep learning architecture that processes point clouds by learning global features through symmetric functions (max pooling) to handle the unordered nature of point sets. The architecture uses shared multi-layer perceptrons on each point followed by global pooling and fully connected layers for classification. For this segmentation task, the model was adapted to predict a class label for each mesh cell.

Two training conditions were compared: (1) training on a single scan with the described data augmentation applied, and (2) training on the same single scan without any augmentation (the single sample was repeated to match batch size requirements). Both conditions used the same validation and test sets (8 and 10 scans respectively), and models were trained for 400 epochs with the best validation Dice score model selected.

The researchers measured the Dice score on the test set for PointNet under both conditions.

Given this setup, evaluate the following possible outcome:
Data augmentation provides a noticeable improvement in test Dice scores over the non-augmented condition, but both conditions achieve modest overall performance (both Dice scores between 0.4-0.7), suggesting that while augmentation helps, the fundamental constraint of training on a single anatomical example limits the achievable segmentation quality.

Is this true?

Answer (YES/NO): NO